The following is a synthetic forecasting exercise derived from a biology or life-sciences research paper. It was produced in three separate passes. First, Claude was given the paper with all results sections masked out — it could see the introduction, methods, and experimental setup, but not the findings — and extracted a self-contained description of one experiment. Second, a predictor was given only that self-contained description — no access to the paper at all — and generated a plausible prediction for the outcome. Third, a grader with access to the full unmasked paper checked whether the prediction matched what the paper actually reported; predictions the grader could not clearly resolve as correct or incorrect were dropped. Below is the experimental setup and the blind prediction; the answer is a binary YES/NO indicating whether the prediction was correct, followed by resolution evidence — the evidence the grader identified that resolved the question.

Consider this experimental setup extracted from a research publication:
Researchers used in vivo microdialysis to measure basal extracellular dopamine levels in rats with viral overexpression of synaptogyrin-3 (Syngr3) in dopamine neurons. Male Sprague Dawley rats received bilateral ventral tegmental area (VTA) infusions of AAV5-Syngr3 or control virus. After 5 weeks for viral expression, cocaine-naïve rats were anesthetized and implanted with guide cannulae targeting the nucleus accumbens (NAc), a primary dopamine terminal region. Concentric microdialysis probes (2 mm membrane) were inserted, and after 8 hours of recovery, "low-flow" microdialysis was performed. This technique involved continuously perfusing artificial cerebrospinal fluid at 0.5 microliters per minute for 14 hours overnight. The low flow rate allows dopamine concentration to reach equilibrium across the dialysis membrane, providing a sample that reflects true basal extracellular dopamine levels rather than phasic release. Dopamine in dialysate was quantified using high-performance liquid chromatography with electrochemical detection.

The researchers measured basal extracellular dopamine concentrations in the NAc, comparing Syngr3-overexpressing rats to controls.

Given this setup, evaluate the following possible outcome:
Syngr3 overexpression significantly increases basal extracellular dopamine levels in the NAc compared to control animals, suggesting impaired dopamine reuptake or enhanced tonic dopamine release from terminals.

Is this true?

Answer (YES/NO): NO